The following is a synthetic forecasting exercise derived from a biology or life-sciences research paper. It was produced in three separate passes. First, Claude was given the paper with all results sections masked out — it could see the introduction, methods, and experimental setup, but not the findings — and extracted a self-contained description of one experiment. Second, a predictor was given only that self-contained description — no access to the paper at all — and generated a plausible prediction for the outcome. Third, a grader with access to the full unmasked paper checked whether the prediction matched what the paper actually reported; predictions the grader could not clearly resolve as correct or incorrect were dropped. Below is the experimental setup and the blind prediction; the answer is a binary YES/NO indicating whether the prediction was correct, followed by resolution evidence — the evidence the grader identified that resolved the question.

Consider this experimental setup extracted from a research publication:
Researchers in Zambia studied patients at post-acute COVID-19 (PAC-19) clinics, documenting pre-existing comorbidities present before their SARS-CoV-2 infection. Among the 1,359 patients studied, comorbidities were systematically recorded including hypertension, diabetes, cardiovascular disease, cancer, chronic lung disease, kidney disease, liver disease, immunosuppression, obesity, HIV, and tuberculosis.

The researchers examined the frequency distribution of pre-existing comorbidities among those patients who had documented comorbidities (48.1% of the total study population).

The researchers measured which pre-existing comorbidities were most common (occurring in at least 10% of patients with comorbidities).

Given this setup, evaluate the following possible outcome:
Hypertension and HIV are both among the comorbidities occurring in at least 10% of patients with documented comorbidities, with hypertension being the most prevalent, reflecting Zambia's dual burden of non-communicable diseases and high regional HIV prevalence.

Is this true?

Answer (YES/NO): YES